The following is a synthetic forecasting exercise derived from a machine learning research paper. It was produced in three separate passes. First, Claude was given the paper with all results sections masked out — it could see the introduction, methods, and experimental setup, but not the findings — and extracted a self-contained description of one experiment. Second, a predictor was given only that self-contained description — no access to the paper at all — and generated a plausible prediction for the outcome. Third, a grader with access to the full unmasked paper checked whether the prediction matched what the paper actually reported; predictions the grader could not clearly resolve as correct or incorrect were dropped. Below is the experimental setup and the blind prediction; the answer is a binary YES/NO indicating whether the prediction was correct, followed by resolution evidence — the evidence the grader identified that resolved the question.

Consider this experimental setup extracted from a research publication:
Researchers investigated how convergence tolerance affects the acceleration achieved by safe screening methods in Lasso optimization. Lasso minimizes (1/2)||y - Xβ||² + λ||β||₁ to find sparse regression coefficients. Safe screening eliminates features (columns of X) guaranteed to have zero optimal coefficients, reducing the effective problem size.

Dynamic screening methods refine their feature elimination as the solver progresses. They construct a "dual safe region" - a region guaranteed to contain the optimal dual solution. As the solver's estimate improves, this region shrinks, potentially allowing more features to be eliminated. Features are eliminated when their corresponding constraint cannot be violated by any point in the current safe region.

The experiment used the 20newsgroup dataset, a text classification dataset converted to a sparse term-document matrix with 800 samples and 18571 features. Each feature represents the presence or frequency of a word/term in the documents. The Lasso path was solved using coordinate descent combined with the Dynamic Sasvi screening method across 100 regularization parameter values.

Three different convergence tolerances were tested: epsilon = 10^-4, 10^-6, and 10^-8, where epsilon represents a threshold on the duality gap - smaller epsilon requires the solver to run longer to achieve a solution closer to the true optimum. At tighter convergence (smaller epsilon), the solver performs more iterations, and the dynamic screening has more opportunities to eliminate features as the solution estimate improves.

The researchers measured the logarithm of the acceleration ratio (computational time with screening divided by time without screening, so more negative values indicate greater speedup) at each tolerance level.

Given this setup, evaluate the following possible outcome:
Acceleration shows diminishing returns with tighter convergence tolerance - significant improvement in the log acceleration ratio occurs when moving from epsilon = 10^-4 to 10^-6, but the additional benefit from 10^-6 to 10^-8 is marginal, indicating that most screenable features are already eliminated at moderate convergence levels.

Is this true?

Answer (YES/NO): NO